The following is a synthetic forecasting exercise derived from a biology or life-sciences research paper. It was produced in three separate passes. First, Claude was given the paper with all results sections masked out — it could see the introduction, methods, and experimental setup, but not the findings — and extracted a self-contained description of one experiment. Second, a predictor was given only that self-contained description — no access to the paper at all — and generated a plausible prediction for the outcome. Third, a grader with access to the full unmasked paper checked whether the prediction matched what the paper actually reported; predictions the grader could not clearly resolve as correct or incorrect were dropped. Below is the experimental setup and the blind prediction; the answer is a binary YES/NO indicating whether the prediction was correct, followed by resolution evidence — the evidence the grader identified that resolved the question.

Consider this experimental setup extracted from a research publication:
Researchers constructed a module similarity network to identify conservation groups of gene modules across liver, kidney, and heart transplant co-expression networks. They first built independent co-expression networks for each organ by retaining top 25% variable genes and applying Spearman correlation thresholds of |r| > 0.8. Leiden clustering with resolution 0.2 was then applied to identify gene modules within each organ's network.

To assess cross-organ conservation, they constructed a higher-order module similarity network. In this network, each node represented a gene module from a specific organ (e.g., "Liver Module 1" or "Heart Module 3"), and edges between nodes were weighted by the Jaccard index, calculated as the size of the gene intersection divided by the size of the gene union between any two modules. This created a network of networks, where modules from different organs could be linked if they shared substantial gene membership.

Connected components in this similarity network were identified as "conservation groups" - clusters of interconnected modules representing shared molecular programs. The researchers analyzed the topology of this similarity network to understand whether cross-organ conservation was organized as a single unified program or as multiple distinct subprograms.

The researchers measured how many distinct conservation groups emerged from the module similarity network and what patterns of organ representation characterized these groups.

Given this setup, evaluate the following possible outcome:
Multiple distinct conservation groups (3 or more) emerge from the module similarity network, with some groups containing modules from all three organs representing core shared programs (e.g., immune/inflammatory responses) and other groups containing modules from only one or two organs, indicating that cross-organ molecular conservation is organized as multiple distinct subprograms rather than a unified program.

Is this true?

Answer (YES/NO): YES